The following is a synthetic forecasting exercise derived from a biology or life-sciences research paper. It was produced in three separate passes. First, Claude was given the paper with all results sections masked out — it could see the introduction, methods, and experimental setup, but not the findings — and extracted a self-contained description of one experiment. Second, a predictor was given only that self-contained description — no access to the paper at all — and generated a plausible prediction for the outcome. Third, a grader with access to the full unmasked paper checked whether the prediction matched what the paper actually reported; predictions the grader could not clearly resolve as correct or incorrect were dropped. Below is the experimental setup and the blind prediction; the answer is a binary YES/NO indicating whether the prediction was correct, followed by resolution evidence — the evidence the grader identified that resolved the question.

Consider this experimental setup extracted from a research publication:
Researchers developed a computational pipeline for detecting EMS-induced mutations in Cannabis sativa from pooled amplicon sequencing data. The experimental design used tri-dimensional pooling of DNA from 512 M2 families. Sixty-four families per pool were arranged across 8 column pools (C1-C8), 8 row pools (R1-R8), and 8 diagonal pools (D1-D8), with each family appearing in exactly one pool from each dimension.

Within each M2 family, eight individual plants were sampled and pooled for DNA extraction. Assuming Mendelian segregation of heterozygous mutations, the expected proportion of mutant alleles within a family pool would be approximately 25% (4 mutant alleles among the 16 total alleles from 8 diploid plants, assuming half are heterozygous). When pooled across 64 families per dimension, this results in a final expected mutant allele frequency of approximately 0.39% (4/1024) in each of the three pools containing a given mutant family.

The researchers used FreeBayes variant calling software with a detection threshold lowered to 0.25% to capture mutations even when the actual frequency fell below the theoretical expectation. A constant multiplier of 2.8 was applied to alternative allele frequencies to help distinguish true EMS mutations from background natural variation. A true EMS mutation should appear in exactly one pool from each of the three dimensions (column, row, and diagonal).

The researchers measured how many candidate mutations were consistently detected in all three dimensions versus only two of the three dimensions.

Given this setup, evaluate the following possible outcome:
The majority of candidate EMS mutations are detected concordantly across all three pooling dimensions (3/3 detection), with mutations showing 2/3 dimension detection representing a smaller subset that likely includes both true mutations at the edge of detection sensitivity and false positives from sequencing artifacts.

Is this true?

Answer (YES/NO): NO